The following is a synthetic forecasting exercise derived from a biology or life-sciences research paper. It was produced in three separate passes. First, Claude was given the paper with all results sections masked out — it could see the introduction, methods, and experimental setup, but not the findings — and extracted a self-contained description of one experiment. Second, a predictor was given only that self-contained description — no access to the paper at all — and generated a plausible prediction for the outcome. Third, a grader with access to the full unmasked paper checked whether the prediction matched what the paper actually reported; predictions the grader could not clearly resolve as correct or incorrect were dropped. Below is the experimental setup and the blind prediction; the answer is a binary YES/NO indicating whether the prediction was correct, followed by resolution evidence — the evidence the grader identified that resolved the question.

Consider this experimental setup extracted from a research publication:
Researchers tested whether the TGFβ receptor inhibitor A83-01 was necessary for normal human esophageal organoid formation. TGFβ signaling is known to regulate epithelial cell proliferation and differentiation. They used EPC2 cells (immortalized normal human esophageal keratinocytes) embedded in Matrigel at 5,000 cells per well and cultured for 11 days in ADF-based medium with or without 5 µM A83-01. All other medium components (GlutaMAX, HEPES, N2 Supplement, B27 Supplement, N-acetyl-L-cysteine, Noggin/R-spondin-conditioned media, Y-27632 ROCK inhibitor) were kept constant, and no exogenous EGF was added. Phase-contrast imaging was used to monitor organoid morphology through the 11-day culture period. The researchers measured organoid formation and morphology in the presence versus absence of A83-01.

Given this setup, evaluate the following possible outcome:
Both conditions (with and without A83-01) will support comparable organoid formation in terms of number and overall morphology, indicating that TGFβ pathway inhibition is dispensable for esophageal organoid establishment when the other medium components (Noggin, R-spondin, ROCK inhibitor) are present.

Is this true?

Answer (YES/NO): NO